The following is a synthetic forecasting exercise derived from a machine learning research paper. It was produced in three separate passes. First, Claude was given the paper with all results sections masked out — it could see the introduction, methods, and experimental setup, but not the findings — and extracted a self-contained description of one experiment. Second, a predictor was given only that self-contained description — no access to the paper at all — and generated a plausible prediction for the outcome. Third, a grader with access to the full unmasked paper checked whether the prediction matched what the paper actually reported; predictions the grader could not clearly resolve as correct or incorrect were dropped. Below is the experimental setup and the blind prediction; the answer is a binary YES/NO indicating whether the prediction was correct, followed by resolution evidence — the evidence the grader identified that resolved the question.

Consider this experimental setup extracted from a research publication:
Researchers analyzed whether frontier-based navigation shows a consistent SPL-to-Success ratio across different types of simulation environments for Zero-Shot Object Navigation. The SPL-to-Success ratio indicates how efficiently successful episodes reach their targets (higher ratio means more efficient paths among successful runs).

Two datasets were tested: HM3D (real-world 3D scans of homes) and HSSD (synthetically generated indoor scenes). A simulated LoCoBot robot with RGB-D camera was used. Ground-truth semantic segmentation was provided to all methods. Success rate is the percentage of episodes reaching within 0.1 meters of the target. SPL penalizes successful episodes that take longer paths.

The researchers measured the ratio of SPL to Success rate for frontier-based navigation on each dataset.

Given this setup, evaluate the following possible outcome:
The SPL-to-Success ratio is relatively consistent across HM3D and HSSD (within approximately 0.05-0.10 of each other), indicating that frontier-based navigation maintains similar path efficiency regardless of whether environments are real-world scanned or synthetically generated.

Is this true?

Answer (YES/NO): NO